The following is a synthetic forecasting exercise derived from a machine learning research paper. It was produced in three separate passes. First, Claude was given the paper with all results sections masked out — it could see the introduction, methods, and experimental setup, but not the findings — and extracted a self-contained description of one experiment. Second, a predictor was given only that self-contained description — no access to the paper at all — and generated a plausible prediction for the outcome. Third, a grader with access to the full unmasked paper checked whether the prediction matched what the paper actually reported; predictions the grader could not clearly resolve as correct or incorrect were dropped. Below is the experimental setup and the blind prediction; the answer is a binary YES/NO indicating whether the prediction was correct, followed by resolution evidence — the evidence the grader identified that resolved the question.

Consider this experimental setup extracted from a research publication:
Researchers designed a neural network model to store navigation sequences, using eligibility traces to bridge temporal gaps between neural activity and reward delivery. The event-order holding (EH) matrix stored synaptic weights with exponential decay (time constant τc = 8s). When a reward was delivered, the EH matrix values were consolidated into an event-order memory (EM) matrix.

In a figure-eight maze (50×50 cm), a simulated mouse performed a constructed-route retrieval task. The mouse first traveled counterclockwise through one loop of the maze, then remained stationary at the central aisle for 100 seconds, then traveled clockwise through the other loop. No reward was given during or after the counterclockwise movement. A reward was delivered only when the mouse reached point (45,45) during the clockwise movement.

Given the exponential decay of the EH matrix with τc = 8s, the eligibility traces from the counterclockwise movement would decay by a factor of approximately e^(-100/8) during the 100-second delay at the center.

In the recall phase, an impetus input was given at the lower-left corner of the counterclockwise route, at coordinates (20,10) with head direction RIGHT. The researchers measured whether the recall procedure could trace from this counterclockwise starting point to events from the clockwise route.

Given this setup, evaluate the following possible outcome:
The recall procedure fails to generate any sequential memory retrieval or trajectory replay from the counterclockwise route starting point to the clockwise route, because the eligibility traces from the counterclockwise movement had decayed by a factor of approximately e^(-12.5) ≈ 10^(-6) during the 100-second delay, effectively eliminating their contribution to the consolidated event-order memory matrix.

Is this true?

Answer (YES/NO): NO